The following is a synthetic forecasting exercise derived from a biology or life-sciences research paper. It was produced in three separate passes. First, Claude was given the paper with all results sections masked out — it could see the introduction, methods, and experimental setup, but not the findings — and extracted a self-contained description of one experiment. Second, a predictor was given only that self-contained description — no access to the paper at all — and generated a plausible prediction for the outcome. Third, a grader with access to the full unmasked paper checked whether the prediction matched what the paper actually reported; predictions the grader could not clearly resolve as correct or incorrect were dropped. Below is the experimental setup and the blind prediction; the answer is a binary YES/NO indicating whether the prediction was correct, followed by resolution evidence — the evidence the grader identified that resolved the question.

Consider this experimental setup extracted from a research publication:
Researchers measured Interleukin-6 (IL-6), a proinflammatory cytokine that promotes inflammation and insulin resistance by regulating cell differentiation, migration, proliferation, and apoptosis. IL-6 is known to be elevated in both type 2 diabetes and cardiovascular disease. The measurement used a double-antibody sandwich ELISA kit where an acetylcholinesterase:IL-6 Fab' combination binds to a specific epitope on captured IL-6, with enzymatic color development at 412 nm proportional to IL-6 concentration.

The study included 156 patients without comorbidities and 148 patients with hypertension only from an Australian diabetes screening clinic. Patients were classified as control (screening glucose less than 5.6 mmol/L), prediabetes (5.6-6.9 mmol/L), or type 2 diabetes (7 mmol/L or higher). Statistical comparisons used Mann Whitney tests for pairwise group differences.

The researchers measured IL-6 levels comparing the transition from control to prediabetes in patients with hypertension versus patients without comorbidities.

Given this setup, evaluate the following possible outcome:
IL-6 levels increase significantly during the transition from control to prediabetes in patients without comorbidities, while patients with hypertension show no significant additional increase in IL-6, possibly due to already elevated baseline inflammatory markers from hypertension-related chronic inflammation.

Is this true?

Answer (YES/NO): NO